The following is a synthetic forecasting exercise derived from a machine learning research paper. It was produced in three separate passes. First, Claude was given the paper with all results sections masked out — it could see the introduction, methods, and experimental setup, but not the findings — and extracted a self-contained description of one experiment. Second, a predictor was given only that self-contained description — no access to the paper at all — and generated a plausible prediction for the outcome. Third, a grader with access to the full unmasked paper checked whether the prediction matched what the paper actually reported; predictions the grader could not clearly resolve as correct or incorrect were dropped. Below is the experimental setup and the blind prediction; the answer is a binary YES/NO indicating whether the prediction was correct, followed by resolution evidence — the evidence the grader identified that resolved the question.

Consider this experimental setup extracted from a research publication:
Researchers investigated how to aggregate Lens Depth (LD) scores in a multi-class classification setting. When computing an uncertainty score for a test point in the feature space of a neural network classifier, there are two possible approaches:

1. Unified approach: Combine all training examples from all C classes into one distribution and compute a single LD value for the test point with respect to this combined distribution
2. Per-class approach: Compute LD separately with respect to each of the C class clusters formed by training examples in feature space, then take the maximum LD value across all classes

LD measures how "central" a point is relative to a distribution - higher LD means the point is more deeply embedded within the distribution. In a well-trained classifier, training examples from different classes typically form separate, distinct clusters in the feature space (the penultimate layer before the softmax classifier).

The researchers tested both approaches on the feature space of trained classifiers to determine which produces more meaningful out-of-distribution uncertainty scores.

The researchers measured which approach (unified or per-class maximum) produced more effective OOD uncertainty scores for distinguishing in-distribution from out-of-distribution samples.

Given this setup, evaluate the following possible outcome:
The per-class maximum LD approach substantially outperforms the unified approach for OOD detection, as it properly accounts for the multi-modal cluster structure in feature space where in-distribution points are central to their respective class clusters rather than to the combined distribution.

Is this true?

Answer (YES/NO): YES